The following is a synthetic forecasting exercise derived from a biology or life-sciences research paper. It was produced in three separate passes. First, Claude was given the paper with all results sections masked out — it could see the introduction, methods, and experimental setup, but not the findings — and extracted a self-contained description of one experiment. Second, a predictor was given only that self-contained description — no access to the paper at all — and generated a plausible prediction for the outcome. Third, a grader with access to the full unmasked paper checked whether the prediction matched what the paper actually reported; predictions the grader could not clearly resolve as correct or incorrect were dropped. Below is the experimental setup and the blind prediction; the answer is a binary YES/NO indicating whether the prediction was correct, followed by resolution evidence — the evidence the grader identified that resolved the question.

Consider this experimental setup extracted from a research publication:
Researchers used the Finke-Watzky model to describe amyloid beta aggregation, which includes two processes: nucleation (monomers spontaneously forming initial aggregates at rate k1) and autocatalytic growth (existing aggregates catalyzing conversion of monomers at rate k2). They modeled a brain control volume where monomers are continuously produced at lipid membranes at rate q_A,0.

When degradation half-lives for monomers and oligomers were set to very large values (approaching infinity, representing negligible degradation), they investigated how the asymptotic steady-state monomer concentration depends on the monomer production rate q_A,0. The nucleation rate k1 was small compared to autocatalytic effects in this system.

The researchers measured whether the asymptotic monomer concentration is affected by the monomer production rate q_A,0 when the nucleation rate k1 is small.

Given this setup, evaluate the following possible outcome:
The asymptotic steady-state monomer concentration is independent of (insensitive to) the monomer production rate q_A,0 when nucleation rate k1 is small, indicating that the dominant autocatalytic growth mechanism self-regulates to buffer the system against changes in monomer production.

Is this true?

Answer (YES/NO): YES